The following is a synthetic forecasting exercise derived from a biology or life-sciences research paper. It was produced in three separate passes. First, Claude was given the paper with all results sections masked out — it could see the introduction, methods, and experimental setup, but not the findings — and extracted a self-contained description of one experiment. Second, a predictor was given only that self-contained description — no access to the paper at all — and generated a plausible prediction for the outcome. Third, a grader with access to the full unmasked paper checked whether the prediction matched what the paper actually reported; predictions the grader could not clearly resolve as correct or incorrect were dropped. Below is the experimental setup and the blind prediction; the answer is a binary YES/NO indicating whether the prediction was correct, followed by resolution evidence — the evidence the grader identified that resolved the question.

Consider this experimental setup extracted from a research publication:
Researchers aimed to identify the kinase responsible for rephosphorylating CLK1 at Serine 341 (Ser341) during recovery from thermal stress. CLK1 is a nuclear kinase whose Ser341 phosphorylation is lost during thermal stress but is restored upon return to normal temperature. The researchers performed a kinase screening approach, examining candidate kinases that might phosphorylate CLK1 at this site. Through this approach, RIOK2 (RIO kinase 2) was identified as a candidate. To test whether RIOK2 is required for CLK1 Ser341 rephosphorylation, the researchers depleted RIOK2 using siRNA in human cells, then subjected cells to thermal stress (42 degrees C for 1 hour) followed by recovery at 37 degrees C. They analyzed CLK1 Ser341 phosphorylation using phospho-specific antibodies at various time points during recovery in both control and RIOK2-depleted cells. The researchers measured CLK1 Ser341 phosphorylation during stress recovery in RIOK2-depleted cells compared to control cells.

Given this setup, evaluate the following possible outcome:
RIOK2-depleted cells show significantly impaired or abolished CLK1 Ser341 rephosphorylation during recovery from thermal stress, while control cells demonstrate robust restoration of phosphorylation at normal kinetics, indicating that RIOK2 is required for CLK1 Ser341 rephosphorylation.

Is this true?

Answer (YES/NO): YES